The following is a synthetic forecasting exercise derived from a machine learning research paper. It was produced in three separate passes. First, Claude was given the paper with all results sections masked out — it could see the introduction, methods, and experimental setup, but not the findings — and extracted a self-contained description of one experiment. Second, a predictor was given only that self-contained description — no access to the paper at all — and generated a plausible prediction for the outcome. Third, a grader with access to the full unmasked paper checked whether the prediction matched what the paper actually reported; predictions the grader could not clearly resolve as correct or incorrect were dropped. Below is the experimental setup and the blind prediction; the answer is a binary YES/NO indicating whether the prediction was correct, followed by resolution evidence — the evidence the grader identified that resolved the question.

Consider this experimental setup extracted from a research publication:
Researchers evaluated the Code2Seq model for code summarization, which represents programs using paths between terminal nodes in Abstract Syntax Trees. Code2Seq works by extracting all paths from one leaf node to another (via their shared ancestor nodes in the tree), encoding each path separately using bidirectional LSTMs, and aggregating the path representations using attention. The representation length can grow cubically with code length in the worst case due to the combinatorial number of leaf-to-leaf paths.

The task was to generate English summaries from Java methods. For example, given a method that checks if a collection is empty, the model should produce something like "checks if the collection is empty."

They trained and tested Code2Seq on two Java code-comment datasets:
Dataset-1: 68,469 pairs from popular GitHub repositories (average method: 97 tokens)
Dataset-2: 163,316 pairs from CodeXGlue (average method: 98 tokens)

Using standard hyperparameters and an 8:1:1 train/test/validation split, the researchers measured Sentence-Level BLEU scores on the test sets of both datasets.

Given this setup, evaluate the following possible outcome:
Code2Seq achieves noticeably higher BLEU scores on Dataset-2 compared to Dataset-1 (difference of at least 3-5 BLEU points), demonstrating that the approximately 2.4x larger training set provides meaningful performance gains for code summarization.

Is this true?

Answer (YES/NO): NO